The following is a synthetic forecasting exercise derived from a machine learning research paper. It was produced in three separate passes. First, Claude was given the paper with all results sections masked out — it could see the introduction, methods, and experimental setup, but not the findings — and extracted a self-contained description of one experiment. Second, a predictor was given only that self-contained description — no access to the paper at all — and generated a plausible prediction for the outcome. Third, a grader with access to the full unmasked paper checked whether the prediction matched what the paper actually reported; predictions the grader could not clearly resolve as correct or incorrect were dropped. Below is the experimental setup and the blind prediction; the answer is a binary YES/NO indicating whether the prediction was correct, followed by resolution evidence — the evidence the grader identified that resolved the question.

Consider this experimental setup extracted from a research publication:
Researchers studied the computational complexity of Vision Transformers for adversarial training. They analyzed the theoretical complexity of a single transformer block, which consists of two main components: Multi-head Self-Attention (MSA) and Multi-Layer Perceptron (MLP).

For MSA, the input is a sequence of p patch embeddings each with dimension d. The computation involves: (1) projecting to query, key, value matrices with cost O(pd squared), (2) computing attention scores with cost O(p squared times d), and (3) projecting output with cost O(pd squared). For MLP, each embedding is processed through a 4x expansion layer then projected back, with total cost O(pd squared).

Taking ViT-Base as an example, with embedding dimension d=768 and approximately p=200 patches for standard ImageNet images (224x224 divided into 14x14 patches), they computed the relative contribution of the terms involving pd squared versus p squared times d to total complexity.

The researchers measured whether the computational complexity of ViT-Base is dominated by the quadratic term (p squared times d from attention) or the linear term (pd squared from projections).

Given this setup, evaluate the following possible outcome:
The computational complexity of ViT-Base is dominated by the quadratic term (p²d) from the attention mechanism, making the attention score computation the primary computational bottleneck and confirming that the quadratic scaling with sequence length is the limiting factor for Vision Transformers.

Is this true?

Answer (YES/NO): NO